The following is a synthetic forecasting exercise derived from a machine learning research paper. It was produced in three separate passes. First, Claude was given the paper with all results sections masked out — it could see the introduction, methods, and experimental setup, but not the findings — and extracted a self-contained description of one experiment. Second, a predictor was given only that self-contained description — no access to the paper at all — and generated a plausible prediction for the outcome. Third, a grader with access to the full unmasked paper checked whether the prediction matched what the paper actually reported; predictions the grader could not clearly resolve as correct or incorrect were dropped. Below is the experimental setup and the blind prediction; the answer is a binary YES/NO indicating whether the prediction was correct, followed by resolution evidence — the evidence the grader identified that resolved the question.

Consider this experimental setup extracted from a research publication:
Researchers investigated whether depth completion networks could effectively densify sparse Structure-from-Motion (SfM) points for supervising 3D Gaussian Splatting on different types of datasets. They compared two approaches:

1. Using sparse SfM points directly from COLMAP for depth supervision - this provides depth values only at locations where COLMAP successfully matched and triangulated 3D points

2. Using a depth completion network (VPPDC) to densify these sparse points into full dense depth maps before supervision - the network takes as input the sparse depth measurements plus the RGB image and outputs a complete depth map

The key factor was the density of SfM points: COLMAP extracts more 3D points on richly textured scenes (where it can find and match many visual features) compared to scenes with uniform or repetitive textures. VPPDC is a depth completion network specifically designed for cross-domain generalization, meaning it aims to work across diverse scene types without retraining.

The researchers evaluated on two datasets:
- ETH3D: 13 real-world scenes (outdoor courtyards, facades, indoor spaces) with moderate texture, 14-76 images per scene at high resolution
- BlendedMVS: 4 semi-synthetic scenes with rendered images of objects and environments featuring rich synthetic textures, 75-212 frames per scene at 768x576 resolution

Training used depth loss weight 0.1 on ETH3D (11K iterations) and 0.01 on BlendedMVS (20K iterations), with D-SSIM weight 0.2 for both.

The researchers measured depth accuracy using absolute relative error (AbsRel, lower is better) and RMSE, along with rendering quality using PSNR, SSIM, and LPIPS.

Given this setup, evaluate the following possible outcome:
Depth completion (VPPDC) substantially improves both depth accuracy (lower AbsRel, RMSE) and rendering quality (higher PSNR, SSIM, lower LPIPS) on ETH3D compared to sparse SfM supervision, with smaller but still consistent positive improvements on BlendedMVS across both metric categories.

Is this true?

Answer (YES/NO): NO